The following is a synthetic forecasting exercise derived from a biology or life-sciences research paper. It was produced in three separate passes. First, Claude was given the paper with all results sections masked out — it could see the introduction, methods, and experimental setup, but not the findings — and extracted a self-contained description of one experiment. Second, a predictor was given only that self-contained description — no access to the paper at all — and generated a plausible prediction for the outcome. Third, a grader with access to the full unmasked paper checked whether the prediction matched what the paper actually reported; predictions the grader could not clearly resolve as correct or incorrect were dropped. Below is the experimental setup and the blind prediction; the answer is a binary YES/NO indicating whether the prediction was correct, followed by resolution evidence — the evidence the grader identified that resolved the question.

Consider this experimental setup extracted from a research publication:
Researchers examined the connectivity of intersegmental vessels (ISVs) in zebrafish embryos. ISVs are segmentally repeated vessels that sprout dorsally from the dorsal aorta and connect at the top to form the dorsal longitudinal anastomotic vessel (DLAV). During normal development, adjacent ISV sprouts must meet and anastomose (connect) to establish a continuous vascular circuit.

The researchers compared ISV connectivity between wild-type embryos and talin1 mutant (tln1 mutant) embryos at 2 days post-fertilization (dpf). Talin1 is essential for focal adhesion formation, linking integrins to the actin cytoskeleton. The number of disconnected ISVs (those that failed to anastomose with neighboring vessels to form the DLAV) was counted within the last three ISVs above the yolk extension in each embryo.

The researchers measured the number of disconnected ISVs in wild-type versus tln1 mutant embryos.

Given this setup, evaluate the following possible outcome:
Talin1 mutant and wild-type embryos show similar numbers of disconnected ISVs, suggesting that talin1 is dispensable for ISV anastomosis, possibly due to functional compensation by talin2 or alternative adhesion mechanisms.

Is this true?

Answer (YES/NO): NO